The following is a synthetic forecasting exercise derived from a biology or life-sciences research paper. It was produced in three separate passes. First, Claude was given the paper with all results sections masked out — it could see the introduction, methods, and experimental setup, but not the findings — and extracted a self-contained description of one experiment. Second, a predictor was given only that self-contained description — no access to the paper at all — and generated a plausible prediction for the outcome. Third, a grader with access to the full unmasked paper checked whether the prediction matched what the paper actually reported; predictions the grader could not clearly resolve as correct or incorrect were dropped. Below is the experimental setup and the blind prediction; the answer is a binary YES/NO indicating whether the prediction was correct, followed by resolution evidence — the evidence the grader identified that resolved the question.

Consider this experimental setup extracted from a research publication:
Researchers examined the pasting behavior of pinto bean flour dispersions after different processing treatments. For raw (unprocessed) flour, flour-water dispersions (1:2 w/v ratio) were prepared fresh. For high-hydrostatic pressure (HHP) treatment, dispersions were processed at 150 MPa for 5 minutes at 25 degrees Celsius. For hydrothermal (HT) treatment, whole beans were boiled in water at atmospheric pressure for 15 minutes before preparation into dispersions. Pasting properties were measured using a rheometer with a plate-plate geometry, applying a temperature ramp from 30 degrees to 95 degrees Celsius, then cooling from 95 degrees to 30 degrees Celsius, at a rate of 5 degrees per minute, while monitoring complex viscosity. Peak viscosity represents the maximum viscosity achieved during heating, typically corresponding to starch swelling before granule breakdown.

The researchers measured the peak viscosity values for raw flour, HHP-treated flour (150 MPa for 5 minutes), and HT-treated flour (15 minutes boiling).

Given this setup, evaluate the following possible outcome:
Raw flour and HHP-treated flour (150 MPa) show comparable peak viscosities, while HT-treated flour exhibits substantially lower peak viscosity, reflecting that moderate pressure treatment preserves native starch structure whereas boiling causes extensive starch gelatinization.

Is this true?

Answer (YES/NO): NO